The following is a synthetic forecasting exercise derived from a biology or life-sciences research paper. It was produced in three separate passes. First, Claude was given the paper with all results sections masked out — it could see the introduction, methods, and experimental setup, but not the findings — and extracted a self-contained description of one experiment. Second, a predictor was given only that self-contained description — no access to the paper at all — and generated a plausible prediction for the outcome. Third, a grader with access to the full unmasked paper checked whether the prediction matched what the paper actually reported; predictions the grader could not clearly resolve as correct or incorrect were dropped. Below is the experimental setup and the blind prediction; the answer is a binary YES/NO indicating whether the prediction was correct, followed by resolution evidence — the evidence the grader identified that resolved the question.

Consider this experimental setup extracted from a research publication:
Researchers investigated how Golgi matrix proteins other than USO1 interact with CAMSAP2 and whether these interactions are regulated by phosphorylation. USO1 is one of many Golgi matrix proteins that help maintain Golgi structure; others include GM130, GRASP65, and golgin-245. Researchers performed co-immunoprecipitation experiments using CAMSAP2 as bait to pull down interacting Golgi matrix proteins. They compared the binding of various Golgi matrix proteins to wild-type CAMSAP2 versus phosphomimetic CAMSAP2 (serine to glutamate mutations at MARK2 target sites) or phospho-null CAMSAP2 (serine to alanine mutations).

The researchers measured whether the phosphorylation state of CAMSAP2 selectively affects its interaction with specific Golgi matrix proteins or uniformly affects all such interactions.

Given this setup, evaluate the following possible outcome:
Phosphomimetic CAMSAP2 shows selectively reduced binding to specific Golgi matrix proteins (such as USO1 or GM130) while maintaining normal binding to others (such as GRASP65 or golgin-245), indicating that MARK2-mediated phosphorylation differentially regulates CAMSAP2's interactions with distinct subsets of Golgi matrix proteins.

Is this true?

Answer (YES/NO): NO